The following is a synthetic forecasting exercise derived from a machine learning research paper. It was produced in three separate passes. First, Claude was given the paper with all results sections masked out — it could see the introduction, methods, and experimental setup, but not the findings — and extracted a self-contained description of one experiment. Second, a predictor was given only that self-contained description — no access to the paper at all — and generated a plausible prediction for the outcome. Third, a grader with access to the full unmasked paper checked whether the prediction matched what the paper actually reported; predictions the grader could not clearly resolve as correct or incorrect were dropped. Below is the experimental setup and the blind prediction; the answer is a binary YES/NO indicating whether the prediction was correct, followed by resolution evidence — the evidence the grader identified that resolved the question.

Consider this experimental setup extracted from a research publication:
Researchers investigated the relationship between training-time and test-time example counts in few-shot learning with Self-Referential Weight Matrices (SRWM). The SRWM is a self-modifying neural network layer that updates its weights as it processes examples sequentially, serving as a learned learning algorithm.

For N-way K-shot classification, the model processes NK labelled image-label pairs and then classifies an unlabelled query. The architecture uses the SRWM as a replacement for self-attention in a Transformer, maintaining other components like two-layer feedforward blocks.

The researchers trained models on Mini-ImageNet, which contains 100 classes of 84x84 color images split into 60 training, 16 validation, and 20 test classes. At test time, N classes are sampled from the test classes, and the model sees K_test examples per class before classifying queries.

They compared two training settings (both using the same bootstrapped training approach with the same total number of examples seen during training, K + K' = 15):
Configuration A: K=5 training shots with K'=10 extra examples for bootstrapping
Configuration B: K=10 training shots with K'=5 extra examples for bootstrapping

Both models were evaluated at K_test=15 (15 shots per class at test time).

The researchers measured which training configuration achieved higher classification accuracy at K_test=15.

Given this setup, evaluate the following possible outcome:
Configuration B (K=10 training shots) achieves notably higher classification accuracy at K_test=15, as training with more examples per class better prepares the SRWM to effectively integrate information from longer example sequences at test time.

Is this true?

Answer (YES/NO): YES